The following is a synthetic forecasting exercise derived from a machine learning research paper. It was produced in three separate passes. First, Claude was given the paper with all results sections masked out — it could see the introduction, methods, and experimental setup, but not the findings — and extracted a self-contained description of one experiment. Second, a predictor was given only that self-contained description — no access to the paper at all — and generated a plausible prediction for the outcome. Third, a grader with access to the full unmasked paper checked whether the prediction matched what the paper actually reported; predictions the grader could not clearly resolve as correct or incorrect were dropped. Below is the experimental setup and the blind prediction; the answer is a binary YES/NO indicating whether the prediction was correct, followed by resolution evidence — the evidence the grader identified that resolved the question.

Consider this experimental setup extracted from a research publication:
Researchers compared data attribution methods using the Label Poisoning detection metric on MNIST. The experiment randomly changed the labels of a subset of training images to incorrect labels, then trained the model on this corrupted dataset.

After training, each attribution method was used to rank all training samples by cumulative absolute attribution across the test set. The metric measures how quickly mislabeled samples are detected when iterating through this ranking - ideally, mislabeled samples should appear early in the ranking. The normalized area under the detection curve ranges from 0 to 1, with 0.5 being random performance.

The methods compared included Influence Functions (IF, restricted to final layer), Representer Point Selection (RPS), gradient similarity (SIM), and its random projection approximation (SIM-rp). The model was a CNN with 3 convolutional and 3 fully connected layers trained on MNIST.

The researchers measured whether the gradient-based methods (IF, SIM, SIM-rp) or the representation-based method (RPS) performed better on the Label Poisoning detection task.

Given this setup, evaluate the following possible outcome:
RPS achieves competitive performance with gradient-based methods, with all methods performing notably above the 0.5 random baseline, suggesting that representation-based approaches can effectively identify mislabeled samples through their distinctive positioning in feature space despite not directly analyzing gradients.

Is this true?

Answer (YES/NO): NO